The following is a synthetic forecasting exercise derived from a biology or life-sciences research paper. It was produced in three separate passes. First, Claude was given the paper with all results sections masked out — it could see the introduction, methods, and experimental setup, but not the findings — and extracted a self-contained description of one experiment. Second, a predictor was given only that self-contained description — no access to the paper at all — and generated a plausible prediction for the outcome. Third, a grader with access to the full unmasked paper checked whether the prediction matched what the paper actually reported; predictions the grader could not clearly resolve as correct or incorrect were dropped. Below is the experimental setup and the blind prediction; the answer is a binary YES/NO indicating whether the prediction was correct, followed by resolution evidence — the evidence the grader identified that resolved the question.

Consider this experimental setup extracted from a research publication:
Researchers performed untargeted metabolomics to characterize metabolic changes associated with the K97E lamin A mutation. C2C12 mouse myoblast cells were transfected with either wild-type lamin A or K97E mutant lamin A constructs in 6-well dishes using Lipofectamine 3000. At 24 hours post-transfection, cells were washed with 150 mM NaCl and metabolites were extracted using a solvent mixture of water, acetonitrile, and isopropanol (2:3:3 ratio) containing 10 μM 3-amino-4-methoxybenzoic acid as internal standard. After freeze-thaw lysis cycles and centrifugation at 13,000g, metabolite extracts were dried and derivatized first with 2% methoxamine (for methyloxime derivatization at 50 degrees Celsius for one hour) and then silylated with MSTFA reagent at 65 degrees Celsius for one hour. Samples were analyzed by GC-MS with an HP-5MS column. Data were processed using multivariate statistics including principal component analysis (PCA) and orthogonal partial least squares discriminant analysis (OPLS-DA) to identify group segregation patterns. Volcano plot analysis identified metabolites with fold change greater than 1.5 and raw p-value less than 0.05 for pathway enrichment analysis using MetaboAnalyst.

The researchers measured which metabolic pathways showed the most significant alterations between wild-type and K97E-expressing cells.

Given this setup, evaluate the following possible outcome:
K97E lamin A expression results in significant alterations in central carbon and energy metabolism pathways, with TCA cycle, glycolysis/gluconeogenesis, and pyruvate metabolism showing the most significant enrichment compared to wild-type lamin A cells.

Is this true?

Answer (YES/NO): NO